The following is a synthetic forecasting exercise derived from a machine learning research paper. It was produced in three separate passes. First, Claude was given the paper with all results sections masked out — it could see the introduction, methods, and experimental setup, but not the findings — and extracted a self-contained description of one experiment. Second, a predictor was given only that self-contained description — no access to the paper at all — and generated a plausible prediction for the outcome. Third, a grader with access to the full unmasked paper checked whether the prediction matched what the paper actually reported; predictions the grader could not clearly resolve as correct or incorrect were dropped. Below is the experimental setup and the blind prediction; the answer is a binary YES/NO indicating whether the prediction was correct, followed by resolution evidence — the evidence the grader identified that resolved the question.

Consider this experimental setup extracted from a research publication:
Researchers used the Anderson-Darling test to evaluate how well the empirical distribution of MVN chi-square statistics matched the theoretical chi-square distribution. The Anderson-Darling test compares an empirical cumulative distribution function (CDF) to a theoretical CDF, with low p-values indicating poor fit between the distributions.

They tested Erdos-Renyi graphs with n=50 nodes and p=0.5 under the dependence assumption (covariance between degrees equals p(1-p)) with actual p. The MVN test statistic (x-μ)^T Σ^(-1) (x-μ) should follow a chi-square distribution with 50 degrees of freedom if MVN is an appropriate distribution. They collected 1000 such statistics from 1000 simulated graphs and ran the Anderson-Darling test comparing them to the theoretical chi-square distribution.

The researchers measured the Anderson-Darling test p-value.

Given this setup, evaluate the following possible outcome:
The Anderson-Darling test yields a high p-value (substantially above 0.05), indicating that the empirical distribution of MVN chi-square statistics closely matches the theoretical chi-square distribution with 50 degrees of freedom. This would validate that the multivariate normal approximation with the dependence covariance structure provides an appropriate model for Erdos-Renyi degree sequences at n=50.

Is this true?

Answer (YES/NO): YES